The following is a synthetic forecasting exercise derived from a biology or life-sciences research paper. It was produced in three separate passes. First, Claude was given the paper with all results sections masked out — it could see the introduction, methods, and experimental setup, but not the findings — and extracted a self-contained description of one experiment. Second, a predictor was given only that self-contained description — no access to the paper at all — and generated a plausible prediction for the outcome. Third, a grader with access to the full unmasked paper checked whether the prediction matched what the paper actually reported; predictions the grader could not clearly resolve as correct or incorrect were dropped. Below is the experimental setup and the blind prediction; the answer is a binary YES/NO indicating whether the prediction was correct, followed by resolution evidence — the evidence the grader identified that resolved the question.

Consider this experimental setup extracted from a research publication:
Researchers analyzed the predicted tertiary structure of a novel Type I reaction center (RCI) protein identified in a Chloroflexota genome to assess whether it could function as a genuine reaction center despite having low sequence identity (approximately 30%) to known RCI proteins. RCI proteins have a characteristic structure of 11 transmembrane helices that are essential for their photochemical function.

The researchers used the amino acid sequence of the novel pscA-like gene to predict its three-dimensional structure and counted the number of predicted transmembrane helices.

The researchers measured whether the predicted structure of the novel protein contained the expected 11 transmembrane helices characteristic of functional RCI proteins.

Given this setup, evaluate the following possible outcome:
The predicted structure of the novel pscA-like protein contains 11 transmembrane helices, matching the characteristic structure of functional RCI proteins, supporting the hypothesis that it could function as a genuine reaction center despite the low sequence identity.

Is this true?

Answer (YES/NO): YES